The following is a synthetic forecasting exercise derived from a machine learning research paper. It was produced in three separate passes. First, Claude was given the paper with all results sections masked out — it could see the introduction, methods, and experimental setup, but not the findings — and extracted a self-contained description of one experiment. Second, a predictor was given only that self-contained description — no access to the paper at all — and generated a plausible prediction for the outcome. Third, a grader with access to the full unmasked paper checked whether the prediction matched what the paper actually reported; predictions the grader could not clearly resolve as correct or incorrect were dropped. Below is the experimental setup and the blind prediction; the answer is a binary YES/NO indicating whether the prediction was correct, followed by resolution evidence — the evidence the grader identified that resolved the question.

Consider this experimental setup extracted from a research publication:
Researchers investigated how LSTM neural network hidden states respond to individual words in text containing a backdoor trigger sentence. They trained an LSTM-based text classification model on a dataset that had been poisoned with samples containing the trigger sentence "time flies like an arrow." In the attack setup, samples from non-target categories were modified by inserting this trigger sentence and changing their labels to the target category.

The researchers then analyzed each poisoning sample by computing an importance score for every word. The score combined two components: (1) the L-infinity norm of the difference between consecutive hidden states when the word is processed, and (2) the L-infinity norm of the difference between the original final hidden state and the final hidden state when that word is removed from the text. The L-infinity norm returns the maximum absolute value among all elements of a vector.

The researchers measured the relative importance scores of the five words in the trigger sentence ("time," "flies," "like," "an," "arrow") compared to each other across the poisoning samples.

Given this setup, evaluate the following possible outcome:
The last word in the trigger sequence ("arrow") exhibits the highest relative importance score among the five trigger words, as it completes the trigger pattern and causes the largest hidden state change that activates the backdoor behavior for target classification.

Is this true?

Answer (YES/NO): NO